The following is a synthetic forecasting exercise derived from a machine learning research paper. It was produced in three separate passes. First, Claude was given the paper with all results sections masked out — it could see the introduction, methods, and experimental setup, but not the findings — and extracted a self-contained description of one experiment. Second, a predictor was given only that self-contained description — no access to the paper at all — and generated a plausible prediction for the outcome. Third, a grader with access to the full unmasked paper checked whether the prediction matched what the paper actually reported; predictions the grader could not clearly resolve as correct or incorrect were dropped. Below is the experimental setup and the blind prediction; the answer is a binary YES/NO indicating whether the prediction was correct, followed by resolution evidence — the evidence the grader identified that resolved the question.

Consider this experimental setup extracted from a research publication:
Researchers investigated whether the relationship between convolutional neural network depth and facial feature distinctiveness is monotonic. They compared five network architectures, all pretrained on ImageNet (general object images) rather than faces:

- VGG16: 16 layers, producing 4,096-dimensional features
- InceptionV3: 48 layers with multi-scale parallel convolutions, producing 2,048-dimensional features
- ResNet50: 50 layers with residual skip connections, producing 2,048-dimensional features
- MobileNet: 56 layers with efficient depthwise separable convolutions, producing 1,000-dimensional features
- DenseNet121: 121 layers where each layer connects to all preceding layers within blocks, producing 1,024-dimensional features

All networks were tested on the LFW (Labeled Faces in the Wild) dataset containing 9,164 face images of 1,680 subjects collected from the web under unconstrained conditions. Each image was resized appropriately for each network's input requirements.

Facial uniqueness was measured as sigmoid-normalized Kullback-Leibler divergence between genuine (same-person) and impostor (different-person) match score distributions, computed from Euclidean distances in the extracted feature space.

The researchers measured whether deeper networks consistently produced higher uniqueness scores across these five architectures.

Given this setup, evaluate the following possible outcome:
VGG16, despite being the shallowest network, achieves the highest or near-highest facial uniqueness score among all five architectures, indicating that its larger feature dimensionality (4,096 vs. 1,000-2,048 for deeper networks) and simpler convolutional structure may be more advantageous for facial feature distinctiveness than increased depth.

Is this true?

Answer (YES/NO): YES